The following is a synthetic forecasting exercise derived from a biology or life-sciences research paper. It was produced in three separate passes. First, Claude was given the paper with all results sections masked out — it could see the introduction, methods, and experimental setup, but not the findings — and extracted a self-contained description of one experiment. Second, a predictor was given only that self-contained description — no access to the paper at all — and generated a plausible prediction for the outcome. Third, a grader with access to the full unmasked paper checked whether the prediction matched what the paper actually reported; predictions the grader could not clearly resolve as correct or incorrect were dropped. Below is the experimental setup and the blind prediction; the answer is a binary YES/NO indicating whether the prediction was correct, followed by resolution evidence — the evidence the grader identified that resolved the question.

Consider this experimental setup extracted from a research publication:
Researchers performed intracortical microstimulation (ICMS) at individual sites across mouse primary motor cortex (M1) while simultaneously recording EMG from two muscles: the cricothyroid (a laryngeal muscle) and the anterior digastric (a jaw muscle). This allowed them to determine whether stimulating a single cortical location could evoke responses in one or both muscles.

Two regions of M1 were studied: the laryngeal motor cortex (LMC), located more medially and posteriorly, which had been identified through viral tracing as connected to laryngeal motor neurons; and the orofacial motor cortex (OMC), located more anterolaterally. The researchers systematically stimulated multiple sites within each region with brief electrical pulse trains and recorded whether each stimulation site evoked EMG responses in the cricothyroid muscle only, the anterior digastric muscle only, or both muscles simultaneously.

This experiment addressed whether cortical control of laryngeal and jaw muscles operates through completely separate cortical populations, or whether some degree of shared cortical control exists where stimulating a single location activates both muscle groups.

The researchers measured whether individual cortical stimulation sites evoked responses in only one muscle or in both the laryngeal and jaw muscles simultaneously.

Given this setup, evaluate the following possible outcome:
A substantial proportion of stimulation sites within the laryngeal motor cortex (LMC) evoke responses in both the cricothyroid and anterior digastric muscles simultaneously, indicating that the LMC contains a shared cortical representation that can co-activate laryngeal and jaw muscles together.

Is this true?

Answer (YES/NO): NO